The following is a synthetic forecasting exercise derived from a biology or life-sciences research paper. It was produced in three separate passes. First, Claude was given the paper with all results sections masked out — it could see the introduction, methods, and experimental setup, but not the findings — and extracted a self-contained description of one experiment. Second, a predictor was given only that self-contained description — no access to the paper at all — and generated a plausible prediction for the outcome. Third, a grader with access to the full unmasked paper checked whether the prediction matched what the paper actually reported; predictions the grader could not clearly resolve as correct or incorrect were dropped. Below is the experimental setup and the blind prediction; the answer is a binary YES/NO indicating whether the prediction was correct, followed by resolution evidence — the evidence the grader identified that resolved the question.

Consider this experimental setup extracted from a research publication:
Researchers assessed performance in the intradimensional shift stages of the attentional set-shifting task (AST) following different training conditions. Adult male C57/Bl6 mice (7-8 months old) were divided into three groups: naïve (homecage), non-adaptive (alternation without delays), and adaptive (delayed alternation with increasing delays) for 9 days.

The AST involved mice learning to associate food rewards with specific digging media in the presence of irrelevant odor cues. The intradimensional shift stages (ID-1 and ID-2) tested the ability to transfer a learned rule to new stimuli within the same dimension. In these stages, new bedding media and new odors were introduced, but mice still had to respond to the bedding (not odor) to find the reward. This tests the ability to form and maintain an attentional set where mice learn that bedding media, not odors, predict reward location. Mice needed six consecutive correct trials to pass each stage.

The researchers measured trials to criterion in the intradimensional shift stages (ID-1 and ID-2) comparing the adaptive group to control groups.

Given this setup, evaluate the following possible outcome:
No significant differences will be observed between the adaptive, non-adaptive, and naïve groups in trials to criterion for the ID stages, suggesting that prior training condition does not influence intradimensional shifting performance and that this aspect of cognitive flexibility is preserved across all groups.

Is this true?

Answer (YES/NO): YES